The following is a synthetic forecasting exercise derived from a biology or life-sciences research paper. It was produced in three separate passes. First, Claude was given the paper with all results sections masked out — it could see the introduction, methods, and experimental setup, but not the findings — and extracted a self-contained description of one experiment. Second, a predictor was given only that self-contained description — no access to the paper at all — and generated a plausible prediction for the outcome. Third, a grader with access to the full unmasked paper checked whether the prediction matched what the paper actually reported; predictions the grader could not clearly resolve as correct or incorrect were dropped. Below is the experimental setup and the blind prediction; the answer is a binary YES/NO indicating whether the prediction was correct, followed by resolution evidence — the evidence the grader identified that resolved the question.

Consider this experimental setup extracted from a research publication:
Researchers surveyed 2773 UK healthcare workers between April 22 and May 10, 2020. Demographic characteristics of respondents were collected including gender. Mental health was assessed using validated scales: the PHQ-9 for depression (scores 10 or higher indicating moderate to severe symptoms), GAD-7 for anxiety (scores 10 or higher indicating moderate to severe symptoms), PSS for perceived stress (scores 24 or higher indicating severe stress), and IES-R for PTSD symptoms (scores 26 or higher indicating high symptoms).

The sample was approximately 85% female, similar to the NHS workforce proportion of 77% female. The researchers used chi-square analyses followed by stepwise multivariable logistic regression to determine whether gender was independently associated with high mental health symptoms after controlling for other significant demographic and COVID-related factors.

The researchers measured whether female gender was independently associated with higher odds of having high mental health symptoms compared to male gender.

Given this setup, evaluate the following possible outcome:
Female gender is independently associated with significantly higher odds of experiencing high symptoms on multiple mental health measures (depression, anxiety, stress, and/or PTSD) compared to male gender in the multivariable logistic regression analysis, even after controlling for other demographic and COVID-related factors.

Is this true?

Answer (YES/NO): YES